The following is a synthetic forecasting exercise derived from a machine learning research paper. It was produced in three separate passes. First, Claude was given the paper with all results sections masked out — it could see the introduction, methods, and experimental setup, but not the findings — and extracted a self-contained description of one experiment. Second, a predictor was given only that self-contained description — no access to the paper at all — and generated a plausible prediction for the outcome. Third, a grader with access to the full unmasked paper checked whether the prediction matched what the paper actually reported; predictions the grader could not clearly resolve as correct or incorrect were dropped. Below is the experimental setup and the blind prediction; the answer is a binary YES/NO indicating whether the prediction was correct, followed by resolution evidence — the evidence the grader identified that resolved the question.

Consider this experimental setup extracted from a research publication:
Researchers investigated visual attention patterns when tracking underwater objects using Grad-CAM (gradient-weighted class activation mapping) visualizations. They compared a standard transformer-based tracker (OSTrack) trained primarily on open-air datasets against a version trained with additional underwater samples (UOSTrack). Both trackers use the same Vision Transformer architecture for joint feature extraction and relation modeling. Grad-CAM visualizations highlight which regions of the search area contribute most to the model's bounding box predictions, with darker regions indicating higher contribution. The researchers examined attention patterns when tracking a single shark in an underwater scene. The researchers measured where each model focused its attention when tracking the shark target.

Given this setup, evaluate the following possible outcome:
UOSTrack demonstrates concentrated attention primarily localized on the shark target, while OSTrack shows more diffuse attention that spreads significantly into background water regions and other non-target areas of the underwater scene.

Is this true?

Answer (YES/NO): NO